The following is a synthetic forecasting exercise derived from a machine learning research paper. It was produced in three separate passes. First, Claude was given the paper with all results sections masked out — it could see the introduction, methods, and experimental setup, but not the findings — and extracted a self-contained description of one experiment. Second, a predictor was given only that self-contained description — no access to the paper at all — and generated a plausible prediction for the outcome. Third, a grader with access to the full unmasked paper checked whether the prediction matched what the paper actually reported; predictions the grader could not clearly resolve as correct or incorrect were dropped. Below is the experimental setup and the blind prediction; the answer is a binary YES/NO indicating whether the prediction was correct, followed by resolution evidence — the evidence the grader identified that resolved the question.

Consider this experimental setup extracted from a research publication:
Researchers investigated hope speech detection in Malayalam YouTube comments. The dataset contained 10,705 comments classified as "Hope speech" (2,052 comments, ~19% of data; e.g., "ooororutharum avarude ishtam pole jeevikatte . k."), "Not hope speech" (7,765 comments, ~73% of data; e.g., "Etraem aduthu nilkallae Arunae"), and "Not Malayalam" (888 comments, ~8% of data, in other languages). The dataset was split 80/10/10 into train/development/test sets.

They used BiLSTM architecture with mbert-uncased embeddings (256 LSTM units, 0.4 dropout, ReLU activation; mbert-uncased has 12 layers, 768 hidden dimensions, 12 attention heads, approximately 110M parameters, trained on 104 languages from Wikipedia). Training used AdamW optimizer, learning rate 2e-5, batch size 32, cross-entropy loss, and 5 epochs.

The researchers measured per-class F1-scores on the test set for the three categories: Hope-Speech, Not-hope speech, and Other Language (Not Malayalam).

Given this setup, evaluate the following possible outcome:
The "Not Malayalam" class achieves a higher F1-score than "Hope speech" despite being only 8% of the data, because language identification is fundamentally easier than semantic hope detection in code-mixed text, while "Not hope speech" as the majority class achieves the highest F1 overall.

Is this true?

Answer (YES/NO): YES